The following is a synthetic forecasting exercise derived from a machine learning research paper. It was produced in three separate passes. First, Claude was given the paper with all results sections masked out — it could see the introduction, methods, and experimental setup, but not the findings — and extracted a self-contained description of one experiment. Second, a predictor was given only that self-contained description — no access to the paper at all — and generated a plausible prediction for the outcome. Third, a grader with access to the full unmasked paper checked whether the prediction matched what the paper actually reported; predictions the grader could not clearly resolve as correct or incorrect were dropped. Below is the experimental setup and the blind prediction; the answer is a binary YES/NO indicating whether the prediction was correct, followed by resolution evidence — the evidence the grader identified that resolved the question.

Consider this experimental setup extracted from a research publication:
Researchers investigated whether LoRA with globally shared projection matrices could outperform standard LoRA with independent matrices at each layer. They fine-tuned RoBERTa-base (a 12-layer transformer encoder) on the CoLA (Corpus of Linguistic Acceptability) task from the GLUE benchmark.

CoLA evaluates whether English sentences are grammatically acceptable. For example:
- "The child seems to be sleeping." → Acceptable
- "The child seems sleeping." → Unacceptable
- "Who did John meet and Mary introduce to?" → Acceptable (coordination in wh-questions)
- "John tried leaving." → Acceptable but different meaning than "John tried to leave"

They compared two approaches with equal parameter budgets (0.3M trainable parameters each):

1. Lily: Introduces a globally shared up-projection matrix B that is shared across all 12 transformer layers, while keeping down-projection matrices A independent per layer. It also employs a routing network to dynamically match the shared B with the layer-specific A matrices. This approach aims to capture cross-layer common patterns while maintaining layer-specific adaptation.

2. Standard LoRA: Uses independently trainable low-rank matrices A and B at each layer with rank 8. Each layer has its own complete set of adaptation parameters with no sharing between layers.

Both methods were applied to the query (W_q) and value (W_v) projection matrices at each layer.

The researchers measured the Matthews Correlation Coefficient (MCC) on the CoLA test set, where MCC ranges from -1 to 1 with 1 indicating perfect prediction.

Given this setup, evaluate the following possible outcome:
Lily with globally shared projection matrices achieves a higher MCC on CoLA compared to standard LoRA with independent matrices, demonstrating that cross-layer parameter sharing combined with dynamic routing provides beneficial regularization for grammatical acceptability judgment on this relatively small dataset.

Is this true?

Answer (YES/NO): YES